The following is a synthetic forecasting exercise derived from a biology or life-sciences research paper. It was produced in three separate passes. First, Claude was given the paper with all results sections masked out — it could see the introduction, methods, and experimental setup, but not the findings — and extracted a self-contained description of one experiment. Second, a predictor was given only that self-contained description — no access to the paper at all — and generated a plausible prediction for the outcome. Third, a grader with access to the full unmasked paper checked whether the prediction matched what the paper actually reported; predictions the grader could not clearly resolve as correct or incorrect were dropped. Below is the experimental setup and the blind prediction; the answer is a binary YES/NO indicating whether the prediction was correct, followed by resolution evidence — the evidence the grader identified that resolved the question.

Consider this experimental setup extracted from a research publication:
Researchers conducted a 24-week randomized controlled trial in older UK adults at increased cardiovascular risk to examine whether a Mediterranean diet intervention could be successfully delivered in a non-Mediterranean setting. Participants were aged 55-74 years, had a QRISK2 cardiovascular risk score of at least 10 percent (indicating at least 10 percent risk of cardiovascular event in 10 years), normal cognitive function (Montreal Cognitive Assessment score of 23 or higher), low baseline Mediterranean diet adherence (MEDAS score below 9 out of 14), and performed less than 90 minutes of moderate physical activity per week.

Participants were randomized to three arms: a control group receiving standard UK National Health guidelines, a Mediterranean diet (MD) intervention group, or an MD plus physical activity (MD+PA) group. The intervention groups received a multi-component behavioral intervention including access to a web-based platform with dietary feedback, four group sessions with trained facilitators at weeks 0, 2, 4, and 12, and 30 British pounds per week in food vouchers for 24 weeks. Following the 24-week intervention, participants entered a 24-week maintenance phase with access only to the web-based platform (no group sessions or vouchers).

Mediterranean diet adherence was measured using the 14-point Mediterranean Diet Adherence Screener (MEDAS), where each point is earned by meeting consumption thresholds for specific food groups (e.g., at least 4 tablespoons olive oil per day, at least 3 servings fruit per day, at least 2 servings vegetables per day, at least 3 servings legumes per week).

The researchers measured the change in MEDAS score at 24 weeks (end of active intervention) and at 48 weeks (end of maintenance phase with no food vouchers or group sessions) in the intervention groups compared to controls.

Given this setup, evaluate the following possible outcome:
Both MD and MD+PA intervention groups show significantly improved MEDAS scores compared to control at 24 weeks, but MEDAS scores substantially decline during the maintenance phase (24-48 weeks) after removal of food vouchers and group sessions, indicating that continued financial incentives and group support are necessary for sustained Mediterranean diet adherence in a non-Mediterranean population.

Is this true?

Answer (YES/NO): NO